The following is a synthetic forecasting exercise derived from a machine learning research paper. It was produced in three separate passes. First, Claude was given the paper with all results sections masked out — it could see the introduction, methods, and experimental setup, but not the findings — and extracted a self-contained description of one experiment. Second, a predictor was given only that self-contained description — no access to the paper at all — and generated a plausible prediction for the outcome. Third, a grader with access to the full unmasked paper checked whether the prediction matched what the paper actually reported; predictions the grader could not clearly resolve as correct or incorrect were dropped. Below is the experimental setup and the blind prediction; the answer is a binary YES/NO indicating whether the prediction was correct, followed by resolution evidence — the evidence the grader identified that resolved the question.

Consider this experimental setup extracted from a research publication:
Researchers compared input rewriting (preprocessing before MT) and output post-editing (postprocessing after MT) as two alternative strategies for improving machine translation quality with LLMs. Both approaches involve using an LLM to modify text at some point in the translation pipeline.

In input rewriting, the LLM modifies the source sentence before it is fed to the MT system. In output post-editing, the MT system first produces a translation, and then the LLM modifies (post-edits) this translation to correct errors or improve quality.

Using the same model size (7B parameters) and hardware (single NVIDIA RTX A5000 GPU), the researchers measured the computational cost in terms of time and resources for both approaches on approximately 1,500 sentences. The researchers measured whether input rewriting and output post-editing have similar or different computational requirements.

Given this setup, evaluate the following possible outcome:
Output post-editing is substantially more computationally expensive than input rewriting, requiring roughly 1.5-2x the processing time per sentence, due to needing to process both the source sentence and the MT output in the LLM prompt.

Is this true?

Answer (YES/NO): NO